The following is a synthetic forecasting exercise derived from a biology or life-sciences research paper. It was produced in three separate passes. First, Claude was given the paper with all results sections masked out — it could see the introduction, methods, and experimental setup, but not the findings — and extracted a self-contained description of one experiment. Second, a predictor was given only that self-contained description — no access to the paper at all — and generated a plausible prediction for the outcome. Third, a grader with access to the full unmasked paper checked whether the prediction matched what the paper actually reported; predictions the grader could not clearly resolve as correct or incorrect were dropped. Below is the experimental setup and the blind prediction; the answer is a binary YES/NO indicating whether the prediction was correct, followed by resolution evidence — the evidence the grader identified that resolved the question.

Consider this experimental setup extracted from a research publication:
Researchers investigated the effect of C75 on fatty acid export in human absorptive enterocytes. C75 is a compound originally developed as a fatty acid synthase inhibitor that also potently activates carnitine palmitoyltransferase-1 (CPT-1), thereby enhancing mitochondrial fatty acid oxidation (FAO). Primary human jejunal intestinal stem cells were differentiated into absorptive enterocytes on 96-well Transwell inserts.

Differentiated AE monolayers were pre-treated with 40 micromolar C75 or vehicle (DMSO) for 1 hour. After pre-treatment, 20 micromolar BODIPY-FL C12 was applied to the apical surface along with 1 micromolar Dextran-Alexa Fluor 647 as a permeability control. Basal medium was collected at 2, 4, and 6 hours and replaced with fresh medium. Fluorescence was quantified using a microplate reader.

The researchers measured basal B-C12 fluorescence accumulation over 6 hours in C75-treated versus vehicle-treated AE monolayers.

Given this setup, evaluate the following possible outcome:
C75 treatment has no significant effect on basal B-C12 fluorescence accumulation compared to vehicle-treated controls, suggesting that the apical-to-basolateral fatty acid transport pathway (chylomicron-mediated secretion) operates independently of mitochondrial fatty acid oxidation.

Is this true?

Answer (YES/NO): NO